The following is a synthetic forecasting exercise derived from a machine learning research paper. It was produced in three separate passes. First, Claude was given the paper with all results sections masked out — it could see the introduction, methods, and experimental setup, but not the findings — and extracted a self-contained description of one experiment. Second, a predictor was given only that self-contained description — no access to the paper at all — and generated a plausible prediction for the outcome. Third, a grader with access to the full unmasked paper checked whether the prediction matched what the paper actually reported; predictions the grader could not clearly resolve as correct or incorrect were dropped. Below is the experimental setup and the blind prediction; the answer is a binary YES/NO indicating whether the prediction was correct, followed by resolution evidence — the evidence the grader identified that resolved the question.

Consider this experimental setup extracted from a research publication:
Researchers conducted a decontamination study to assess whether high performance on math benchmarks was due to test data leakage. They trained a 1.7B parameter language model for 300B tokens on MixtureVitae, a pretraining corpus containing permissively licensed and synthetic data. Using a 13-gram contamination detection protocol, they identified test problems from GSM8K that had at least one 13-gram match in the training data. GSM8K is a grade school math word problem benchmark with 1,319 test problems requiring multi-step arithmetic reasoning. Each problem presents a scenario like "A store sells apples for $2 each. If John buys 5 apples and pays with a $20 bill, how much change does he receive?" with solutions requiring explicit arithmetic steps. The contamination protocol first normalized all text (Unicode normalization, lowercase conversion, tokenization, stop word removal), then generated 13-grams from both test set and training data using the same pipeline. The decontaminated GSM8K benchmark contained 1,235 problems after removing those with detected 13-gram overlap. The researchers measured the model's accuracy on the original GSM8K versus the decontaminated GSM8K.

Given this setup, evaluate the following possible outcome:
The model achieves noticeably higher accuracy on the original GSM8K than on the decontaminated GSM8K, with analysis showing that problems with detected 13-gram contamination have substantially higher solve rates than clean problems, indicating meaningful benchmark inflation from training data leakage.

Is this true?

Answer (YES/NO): NO